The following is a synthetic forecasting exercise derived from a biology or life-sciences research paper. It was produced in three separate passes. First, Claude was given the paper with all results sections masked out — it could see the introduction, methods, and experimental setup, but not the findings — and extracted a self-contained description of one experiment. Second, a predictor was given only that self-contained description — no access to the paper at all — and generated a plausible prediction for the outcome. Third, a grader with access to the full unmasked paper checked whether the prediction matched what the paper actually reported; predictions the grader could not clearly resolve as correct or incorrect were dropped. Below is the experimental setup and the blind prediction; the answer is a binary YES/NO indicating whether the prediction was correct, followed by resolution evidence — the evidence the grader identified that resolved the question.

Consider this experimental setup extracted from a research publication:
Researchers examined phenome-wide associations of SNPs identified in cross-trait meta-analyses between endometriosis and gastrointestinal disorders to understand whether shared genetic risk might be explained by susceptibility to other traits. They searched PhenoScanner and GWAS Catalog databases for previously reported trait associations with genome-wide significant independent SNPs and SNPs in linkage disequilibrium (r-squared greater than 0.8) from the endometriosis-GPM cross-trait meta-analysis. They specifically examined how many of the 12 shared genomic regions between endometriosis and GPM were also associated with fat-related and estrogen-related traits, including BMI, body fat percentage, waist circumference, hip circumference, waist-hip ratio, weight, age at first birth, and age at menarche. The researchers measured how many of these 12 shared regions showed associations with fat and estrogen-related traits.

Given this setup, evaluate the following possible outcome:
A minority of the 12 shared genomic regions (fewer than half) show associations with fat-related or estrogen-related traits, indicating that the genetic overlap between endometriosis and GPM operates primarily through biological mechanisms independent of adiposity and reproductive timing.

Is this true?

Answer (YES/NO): NO